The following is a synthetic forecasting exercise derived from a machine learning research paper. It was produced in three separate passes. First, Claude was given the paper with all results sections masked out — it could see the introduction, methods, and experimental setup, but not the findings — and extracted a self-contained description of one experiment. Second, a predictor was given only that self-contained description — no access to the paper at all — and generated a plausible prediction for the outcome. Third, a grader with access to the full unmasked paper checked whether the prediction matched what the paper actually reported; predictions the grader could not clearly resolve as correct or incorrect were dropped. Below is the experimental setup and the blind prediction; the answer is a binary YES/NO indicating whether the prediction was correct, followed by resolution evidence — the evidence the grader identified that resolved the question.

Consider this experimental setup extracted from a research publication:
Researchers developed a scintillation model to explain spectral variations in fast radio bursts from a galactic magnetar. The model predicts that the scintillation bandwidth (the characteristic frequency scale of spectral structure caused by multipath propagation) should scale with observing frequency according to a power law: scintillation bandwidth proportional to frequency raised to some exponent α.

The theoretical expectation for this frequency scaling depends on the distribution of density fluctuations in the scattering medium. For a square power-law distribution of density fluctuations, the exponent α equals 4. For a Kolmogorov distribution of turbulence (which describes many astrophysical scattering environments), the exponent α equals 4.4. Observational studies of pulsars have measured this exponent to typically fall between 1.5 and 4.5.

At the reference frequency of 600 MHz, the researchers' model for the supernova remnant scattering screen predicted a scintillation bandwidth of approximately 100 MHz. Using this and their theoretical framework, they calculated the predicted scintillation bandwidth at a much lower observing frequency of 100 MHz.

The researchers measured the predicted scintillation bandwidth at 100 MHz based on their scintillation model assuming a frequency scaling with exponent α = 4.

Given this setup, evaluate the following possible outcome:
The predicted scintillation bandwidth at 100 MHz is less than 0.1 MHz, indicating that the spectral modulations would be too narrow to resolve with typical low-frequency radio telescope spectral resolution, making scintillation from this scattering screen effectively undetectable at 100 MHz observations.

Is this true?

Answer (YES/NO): YES